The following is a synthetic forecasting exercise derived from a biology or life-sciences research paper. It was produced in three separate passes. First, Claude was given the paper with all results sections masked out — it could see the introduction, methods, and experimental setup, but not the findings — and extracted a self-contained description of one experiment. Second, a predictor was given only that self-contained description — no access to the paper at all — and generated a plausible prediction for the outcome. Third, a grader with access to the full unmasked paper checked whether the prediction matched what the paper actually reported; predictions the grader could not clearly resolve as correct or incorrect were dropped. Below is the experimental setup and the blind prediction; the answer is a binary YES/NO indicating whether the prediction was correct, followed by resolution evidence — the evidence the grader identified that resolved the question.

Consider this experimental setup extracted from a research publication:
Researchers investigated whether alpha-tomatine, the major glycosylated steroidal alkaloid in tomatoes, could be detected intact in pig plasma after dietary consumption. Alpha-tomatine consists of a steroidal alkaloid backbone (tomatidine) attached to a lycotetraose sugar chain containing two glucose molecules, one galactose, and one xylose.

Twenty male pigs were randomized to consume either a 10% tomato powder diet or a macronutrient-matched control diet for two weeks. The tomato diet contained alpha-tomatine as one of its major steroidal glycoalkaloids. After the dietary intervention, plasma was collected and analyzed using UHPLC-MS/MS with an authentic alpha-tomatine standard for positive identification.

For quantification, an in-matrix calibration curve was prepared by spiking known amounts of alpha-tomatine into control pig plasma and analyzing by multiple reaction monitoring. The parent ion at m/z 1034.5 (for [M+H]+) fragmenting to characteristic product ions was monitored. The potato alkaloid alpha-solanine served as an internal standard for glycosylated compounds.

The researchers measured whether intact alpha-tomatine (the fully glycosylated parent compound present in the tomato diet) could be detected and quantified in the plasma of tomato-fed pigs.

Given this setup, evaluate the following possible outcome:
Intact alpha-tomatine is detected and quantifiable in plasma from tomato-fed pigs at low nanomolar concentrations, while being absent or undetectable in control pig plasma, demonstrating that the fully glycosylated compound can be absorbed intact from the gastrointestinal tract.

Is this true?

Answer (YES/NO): YES